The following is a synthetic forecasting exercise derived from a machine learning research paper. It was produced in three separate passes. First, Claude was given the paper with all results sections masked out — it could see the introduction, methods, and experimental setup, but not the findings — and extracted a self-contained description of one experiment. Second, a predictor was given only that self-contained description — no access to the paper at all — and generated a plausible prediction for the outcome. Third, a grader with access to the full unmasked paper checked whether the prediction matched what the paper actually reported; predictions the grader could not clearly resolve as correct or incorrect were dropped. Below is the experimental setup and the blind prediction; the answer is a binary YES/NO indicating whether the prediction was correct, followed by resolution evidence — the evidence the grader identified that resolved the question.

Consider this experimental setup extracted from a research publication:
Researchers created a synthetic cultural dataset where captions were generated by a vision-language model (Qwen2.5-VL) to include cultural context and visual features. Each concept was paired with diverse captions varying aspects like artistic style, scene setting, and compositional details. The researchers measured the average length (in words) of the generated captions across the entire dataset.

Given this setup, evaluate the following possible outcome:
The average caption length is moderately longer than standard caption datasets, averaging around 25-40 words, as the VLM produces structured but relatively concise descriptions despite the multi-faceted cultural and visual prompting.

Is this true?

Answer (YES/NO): NO